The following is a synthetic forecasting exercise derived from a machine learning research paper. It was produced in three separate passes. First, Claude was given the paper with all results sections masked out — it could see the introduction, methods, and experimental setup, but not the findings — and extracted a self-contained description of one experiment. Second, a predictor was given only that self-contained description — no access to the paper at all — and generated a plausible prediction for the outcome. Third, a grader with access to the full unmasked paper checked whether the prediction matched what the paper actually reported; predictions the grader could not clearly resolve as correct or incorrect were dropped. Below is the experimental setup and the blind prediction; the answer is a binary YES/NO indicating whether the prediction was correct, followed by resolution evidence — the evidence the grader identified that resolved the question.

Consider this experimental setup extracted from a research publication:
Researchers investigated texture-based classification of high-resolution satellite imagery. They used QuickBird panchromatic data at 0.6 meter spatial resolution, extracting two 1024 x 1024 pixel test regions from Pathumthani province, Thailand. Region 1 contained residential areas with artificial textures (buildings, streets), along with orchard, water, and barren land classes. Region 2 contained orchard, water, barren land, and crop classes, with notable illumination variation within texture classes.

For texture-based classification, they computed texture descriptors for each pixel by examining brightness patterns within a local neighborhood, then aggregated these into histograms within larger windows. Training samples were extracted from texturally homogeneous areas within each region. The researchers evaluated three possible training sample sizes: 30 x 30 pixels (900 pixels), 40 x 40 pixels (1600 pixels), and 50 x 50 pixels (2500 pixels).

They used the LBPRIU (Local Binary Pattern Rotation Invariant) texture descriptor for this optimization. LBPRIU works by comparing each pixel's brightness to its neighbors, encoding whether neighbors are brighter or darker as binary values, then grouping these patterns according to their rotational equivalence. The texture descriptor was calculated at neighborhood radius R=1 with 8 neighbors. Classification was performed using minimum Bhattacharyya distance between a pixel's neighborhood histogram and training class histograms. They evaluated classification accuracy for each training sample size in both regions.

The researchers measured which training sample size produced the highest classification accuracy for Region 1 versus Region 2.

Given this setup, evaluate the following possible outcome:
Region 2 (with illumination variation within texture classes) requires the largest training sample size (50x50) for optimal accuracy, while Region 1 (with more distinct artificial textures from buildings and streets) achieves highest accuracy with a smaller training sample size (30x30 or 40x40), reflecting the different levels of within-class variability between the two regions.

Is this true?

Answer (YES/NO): NO